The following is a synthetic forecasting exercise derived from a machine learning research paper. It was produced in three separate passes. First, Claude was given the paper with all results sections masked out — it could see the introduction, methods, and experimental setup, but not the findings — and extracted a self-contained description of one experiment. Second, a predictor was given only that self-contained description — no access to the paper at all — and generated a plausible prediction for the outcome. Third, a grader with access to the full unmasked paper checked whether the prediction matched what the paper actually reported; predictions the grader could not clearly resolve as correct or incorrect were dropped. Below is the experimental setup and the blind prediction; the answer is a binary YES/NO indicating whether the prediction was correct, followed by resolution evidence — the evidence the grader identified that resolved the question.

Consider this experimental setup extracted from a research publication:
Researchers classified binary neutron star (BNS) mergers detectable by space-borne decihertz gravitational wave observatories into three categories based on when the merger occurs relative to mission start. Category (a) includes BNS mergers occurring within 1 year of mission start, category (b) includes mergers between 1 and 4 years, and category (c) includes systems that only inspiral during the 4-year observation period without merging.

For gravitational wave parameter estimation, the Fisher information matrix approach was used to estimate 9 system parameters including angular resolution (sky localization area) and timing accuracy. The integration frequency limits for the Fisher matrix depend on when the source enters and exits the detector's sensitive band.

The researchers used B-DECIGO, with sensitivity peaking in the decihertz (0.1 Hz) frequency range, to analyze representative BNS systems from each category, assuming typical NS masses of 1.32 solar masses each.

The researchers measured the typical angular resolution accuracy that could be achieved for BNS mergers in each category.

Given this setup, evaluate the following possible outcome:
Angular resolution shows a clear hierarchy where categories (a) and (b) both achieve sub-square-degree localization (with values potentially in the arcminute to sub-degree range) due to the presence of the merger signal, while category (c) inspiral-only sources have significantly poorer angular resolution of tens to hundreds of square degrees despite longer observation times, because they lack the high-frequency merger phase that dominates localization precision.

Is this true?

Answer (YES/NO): NO